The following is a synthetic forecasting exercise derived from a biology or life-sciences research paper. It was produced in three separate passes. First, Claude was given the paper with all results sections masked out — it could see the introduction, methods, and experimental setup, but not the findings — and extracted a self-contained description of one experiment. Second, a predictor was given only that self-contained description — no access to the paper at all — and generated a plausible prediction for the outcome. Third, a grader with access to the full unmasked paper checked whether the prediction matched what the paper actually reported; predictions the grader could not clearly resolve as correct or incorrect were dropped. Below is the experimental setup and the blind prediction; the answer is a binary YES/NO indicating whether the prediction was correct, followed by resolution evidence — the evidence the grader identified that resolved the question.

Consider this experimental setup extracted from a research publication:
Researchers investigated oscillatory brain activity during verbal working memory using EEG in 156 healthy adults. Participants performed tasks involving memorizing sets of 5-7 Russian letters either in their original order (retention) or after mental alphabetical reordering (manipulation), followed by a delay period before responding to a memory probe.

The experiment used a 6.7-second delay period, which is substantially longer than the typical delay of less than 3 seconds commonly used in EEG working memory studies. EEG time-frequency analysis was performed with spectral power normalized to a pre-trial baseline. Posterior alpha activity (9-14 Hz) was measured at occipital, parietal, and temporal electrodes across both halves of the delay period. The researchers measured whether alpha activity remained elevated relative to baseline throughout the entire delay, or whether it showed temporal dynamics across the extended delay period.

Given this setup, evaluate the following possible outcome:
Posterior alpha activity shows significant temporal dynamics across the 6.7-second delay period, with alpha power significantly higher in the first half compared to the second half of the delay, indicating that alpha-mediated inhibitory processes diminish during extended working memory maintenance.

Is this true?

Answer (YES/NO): YES